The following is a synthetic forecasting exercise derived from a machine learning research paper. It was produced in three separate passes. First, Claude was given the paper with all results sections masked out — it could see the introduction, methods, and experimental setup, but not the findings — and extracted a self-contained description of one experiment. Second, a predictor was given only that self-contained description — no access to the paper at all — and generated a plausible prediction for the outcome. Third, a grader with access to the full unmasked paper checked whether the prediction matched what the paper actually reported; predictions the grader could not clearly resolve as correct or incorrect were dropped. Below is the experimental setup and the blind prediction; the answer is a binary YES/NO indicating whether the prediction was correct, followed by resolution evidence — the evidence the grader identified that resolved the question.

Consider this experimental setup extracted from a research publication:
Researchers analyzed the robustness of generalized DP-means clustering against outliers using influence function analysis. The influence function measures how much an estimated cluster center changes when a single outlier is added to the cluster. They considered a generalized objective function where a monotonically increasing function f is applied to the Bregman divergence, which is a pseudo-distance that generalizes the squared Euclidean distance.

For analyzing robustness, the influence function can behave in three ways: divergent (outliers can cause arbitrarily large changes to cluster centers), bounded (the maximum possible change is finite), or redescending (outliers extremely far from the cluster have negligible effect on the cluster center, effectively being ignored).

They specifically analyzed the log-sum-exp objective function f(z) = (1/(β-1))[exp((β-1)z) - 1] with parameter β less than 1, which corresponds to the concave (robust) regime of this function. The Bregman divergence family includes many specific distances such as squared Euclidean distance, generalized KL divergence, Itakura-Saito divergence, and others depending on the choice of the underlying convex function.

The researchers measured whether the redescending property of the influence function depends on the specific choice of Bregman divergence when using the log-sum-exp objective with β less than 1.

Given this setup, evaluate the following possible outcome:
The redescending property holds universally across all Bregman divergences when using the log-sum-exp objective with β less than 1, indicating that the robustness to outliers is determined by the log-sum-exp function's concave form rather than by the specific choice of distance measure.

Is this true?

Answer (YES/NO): YES